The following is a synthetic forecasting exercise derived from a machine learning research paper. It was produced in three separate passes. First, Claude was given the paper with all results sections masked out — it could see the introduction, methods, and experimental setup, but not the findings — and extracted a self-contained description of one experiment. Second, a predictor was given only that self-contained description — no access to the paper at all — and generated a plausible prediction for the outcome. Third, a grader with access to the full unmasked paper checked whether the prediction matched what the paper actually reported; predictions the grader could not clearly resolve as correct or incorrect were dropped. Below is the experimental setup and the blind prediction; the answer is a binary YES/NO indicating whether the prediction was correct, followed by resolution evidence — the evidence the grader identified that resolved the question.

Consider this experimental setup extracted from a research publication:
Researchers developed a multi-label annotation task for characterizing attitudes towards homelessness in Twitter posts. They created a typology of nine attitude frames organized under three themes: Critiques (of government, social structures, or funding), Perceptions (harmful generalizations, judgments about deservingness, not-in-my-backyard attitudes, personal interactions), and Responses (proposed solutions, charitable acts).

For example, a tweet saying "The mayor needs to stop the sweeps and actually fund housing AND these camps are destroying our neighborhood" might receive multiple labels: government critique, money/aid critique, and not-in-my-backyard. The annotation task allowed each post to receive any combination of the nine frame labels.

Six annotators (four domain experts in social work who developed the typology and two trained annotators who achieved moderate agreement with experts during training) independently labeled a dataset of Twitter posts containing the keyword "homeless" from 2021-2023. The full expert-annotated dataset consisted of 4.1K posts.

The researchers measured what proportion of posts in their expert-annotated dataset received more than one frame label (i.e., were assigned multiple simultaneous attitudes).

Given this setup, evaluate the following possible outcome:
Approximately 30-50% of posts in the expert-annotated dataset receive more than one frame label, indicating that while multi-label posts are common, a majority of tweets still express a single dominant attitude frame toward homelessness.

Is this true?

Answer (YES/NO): NO